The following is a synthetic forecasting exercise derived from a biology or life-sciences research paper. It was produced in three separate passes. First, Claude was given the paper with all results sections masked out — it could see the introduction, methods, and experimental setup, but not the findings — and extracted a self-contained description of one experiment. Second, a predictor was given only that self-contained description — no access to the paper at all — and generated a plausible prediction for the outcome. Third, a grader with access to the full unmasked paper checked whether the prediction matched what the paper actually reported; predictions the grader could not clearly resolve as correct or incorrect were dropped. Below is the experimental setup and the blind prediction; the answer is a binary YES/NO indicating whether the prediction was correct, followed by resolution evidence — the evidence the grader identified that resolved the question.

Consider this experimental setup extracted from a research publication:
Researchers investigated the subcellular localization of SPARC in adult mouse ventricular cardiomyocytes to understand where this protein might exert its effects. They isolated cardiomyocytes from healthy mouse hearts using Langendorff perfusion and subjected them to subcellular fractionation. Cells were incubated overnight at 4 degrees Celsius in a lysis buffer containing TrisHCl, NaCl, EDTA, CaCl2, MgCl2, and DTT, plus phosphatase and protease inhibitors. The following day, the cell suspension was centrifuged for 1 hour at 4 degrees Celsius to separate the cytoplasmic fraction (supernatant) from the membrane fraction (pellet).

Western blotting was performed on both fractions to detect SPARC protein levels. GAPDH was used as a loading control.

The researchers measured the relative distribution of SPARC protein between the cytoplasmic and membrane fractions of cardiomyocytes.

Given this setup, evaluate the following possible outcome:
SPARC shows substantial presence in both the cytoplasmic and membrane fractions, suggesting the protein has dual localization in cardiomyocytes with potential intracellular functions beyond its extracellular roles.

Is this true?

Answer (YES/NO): NO